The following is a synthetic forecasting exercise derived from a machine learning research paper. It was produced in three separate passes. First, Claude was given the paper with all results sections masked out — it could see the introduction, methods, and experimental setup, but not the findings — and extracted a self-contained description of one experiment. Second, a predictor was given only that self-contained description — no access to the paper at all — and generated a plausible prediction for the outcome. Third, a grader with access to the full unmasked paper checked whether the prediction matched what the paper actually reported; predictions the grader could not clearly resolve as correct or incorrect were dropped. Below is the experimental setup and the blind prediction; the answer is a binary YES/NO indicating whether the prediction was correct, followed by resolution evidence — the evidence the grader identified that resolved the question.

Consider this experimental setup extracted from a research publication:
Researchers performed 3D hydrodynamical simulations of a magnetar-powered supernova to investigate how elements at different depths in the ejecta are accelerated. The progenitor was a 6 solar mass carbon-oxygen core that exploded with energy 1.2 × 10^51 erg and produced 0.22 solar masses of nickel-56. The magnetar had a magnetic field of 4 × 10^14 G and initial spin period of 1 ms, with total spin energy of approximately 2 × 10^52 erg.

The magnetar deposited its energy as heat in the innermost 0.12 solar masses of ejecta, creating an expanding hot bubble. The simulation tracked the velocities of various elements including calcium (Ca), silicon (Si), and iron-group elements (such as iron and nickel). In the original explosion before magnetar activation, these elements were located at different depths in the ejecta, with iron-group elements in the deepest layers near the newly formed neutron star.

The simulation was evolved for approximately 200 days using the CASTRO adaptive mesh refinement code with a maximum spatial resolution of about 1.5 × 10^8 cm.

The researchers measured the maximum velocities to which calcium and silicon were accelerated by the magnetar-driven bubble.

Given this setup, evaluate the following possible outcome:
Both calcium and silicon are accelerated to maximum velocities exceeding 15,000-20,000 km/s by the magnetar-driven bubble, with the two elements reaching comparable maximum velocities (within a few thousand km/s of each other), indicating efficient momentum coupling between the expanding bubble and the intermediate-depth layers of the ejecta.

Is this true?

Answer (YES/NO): NO